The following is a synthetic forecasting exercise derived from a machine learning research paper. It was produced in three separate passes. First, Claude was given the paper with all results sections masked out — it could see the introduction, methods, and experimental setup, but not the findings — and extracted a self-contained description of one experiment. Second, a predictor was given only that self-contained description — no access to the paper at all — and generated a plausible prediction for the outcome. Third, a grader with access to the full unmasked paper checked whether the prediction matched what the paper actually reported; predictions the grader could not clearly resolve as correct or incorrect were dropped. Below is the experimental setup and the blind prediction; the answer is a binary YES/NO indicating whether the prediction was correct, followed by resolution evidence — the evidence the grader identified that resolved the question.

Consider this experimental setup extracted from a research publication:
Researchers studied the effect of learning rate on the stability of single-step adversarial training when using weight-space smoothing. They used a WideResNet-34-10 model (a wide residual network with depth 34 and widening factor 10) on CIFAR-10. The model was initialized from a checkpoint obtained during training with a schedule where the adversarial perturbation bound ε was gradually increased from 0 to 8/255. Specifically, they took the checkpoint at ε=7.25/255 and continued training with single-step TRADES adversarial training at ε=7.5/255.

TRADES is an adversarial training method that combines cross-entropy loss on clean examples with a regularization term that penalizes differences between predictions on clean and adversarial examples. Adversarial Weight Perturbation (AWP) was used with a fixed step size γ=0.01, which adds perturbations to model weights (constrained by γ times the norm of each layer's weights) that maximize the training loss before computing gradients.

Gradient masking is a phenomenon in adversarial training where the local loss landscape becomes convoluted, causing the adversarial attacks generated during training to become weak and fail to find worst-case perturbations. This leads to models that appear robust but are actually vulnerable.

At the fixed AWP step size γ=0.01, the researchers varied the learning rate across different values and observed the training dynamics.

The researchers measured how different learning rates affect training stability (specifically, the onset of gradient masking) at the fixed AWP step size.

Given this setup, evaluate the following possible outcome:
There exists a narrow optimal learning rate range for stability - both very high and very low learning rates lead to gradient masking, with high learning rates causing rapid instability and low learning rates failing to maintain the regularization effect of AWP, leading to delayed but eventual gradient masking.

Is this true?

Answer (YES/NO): NO